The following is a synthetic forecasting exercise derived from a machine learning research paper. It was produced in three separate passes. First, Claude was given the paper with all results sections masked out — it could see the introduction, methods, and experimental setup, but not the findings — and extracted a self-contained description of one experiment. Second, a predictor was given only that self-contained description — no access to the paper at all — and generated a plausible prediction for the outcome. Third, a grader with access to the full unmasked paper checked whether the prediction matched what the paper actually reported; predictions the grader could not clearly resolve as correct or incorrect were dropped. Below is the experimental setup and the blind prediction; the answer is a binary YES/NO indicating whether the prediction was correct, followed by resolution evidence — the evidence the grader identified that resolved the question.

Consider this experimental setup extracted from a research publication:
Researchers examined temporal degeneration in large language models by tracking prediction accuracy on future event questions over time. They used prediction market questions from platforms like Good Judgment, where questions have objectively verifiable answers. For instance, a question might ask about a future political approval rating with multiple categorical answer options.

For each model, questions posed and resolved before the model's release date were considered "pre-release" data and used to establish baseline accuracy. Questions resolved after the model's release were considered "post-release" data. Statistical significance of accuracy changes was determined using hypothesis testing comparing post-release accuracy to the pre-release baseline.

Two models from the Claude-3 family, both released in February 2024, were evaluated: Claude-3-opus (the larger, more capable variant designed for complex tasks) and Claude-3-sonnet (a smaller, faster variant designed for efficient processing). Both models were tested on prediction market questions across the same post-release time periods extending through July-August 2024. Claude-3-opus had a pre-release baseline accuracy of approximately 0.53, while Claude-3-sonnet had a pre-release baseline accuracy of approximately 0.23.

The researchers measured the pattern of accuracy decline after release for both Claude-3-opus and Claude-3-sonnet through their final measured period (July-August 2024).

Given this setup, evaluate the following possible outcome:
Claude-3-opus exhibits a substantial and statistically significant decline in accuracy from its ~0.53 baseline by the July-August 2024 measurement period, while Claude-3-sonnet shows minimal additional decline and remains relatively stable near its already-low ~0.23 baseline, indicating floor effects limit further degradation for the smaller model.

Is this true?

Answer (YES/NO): NO